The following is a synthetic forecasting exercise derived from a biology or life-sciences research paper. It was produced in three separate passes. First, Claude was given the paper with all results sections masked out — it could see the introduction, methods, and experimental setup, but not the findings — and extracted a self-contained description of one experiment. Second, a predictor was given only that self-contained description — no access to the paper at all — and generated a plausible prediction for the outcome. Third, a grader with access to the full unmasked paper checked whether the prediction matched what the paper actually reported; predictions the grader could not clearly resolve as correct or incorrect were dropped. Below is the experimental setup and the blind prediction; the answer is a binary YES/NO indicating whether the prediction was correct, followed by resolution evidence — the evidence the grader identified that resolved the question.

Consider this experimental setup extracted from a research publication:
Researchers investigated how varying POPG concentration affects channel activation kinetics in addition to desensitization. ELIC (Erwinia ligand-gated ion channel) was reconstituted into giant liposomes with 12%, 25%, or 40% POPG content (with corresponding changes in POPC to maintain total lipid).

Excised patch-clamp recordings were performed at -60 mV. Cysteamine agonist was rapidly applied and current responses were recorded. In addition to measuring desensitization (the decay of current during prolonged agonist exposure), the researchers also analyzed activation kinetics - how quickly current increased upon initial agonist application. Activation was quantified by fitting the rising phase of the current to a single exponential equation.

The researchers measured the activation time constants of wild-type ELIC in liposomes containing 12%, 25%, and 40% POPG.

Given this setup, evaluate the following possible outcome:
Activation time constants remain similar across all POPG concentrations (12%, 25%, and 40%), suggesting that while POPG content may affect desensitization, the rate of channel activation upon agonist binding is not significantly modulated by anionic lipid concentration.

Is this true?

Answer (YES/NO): YES